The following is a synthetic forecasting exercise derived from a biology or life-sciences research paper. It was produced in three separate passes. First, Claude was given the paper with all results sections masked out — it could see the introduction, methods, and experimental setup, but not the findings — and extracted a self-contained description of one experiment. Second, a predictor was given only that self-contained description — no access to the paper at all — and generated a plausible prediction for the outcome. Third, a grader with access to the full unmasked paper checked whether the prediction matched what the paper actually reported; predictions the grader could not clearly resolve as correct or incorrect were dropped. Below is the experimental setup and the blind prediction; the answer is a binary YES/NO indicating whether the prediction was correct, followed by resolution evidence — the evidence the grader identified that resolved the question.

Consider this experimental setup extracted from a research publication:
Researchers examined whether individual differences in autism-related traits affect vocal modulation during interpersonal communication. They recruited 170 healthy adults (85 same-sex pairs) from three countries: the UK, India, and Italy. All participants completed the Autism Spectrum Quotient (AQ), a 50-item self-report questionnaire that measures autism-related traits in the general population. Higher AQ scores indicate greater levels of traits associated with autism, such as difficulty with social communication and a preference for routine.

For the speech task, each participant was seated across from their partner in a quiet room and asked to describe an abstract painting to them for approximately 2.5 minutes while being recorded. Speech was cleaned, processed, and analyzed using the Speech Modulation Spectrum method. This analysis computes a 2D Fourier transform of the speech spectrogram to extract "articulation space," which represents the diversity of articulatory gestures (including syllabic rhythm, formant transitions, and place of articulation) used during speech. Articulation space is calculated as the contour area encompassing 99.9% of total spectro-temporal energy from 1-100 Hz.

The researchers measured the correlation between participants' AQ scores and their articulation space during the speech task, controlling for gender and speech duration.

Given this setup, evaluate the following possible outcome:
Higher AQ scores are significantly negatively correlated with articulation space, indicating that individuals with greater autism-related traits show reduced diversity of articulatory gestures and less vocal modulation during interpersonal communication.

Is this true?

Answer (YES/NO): NO